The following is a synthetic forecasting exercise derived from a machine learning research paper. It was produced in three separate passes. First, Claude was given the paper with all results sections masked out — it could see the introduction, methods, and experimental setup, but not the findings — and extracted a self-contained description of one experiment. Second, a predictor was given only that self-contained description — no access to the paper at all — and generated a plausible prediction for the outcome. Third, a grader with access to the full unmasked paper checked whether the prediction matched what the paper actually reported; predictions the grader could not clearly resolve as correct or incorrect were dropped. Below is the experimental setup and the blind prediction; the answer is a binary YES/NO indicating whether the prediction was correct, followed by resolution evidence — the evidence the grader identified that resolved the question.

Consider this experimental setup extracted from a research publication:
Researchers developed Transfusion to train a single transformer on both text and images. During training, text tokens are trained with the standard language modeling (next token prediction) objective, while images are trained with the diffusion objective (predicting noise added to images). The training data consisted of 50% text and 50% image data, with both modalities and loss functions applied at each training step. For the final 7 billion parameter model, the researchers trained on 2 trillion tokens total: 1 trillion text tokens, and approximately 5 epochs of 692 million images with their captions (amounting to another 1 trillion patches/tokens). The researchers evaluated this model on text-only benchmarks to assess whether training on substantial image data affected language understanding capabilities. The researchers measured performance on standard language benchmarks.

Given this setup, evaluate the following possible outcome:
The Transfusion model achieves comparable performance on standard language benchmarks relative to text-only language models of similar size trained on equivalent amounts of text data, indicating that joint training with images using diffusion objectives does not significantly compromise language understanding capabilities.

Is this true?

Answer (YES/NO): YES